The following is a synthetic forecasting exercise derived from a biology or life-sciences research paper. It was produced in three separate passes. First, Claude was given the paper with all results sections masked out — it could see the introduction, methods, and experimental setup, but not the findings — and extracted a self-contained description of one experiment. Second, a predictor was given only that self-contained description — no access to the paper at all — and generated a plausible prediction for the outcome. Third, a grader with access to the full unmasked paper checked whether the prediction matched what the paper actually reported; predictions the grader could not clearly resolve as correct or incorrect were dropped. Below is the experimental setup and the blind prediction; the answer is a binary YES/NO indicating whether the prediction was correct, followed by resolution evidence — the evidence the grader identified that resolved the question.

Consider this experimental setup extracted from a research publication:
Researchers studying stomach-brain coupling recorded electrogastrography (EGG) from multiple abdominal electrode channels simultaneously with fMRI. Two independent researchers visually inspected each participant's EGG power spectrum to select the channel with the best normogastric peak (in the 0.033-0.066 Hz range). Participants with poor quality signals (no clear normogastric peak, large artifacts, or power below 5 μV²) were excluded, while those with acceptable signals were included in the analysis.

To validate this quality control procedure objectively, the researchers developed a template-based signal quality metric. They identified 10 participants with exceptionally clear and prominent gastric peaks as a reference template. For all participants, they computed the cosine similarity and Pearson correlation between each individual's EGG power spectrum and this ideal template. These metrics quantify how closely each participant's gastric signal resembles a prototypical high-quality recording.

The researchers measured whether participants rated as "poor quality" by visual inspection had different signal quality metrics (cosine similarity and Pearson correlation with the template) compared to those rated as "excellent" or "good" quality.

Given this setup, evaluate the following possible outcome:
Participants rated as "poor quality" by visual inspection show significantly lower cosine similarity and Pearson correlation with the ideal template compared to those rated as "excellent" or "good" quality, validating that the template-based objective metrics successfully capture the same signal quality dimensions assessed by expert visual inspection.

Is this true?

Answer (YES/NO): YES